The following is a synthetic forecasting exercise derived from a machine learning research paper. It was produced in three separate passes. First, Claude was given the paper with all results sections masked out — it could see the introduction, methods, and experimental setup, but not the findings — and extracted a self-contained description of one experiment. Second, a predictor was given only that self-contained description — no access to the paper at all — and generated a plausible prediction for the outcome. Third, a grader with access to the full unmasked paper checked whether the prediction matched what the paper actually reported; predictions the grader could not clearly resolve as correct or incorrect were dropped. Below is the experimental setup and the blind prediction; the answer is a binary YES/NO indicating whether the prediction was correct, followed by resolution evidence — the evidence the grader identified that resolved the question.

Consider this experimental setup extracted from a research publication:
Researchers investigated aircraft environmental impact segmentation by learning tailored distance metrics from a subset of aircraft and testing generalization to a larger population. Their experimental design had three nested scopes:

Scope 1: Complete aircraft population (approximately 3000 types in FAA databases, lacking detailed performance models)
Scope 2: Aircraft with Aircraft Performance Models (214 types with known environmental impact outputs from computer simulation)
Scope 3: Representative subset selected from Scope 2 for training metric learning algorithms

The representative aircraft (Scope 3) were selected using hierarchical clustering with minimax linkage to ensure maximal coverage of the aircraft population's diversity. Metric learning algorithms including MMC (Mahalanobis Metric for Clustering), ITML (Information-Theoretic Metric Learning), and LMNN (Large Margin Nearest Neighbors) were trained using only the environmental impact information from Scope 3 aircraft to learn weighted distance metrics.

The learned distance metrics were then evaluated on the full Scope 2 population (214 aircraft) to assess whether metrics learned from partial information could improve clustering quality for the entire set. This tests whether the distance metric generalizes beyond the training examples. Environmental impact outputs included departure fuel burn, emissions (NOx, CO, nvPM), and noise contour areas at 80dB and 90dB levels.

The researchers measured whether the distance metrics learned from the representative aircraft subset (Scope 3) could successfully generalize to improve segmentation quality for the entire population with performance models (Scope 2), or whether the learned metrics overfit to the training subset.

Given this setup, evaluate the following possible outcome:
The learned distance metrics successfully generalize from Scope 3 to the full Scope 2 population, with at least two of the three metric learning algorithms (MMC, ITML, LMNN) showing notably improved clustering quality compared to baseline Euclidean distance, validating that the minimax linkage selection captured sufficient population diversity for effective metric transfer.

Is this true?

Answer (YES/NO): YES